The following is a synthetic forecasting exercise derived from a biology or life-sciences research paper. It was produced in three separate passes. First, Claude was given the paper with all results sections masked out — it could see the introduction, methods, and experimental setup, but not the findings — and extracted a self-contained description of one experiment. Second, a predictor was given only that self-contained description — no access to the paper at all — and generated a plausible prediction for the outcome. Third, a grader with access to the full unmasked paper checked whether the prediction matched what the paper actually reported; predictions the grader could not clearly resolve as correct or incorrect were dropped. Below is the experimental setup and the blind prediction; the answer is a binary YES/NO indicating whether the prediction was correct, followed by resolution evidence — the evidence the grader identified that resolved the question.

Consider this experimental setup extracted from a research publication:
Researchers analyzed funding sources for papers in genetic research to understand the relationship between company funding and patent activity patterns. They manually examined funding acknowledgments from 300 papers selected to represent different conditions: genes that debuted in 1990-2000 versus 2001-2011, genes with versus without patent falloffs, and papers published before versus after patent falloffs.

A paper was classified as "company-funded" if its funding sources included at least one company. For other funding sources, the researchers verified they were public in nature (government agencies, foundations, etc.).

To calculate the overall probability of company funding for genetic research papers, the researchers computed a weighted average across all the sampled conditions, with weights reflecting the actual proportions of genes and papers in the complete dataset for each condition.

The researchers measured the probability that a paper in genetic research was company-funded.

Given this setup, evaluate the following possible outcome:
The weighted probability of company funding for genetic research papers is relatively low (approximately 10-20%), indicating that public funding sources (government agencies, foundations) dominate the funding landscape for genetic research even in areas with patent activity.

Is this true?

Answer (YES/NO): NO